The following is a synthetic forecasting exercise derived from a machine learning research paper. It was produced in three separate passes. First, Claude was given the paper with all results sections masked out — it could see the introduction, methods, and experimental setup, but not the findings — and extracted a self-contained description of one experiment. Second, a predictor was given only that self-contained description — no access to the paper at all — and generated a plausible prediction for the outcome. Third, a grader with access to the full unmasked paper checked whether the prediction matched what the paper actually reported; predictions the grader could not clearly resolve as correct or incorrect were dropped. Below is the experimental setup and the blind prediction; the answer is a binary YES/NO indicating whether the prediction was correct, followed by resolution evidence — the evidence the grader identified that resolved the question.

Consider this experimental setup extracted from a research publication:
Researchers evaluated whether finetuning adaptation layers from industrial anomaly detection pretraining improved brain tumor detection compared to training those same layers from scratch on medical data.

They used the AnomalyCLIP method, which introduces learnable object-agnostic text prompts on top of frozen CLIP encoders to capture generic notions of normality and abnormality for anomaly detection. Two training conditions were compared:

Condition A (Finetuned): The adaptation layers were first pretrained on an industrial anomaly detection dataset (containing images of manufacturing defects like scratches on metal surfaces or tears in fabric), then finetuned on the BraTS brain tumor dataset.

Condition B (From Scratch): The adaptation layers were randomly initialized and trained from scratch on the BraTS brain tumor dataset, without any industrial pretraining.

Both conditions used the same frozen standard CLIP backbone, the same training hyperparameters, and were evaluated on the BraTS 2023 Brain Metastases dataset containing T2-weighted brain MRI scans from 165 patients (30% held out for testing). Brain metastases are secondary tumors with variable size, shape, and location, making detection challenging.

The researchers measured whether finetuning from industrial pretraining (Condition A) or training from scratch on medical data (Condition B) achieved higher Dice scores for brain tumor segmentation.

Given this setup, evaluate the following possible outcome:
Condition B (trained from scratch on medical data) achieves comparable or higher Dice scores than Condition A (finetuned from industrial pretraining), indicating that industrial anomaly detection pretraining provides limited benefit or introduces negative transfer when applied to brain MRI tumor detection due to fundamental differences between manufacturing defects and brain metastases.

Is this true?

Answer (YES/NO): YES